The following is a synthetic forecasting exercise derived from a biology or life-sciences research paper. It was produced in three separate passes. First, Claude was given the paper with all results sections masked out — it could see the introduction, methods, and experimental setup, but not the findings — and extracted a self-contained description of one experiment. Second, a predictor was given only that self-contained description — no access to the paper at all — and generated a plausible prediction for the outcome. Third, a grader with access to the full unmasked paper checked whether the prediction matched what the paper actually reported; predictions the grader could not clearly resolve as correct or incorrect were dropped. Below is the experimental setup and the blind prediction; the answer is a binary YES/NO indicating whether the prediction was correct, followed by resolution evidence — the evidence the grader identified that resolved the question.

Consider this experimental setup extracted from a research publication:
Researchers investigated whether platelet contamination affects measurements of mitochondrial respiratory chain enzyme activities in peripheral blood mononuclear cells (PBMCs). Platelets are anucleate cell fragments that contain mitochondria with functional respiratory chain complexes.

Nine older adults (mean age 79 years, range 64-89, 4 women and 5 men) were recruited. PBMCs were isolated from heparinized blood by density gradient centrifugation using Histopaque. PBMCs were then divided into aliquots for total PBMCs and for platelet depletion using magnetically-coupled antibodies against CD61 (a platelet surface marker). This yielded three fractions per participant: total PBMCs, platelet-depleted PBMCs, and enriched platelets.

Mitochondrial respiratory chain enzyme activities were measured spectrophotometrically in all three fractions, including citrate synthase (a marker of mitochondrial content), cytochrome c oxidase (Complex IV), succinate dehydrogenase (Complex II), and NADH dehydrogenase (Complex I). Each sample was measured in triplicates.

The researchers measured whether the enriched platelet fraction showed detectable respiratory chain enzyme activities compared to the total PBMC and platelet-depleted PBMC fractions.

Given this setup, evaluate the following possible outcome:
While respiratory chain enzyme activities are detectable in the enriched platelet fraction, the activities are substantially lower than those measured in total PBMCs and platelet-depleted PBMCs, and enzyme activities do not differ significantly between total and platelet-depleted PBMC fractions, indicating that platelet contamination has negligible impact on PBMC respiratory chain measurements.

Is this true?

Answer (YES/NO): NO